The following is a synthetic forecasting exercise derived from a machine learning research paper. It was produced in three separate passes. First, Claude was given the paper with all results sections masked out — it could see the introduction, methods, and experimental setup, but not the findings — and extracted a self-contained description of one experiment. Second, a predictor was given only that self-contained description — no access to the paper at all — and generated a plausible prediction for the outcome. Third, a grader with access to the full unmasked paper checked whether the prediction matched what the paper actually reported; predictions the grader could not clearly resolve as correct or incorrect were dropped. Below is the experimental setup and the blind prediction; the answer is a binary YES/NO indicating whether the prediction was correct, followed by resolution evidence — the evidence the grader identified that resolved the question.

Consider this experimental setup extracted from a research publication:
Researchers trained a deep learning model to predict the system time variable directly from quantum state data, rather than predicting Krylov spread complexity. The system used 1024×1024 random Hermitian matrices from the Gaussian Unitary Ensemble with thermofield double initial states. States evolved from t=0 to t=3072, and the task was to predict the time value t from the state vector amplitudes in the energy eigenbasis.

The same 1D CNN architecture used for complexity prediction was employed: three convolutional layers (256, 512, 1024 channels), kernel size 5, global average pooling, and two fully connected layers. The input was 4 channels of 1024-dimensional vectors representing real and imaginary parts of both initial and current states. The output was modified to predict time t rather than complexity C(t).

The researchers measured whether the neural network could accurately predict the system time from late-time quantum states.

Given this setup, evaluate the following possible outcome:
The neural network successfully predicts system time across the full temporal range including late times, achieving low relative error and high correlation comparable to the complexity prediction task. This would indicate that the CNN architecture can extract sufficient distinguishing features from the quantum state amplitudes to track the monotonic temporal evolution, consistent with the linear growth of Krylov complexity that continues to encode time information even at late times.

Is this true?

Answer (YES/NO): NO